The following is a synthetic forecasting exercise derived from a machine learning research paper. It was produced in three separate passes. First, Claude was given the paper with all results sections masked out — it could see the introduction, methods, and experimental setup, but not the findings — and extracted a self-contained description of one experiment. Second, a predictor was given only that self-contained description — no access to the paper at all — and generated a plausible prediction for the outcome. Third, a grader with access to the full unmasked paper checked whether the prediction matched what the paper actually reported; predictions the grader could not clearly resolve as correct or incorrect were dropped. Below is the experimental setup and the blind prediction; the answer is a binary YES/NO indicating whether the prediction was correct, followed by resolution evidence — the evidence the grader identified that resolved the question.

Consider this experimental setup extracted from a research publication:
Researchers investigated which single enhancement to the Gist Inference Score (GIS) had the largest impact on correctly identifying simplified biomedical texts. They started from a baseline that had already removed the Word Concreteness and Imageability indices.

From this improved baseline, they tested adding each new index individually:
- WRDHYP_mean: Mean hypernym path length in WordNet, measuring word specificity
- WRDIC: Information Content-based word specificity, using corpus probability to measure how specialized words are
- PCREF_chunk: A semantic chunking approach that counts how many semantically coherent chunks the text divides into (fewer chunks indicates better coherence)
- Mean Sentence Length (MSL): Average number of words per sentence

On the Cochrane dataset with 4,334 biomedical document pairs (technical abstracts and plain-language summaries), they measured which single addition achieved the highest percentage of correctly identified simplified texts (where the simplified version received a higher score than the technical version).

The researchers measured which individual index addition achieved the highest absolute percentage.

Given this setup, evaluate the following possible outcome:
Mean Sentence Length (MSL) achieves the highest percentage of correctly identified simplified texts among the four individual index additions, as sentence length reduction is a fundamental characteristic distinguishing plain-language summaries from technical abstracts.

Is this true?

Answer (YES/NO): NO